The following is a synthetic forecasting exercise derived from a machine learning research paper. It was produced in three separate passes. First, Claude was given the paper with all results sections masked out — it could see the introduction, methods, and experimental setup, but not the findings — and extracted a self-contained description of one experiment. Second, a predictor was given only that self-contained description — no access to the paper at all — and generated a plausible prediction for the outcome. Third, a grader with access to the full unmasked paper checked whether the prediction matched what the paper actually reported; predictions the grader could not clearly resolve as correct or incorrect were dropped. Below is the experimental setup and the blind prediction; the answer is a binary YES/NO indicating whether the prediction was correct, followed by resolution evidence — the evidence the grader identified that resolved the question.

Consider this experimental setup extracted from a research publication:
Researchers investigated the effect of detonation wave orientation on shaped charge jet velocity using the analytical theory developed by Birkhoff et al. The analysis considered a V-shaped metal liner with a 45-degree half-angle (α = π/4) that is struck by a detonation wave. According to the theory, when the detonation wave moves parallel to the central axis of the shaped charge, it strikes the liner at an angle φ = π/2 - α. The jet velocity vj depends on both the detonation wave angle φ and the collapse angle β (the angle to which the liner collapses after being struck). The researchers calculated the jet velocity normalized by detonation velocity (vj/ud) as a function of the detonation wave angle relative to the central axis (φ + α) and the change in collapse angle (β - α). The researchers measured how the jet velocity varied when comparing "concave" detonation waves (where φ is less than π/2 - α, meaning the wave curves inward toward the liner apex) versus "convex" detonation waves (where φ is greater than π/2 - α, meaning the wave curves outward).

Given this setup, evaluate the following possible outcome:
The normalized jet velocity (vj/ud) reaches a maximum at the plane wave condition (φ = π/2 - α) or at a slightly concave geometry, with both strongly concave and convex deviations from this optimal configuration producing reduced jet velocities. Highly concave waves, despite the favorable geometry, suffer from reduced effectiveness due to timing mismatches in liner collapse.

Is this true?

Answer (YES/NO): NO